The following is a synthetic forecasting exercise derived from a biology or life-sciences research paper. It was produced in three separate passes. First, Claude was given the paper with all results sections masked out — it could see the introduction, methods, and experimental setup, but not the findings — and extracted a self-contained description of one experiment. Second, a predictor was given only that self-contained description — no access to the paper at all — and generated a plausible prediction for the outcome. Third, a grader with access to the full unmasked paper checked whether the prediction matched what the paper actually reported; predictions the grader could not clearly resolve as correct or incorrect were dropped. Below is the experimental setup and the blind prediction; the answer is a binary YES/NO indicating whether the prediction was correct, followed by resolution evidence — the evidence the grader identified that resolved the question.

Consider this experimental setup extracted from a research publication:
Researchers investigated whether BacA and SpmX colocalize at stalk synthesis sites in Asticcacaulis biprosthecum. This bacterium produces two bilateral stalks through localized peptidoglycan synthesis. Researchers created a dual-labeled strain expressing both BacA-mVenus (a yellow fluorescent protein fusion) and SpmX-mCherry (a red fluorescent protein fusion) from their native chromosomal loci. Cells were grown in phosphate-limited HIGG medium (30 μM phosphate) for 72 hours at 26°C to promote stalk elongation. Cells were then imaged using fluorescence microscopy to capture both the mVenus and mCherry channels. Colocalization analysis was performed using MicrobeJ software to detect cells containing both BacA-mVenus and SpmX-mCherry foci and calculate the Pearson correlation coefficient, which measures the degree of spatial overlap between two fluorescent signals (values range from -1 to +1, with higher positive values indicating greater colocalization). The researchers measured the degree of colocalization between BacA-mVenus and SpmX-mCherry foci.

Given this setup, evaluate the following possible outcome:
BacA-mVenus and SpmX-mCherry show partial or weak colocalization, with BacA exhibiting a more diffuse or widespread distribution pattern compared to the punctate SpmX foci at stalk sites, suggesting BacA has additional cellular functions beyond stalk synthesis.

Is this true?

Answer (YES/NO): NO